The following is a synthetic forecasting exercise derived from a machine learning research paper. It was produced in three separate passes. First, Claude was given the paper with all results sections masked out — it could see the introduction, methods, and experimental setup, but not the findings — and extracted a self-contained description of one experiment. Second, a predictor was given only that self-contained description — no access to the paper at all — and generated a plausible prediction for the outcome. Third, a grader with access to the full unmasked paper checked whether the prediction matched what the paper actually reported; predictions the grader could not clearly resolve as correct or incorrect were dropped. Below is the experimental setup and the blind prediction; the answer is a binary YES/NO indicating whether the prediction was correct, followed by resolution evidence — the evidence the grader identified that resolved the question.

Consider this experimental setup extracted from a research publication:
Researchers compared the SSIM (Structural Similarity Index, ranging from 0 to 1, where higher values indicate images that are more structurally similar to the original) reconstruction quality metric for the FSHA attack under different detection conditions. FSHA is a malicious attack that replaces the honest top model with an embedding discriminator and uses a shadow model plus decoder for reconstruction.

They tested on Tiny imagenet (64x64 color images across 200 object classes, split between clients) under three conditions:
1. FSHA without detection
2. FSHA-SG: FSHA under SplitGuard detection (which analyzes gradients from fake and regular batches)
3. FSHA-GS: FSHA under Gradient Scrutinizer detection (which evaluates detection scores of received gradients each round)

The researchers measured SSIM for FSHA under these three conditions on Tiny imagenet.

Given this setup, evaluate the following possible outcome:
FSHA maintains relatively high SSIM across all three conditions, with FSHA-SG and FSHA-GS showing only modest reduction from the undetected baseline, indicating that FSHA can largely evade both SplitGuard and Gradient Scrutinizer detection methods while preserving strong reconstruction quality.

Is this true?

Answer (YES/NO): NO